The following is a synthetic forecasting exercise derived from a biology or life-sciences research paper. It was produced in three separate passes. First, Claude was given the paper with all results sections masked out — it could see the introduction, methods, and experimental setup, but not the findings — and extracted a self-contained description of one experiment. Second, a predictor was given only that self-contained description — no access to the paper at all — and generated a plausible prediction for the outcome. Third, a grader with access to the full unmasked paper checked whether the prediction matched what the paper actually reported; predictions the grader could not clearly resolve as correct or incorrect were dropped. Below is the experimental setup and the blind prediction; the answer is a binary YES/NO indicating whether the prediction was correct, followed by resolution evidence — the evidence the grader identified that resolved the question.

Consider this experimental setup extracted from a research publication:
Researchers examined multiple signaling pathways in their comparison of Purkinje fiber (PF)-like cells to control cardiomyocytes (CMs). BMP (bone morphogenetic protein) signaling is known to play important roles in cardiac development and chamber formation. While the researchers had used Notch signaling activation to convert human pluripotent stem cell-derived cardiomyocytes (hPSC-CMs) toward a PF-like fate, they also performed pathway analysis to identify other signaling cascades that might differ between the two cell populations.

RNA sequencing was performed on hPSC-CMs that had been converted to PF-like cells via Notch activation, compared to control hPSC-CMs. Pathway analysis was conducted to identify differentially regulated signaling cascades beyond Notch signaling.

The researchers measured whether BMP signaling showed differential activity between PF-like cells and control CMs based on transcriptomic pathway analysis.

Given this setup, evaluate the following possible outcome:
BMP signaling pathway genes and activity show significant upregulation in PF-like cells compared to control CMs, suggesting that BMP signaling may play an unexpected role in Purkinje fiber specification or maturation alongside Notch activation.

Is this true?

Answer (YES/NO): YES